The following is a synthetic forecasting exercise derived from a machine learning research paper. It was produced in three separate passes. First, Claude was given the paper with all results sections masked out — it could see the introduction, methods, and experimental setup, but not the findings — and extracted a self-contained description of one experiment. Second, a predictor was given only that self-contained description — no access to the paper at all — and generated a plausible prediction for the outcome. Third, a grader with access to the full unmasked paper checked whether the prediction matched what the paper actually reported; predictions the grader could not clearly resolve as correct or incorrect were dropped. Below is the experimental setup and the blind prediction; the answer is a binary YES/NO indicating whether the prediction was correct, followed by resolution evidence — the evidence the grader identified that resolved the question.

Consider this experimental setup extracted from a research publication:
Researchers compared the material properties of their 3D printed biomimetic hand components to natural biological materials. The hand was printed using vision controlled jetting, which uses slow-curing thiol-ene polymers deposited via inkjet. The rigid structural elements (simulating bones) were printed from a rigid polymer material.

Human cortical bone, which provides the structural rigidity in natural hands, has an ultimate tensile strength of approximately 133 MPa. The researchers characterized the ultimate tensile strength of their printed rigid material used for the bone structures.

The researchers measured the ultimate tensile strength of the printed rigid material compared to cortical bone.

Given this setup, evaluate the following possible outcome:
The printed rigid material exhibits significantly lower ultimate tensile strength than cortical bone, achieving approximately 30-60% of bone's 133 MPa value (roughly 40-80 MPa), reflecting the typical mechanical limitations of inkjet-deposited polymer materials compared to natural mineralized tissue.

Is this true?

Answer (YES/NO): YES